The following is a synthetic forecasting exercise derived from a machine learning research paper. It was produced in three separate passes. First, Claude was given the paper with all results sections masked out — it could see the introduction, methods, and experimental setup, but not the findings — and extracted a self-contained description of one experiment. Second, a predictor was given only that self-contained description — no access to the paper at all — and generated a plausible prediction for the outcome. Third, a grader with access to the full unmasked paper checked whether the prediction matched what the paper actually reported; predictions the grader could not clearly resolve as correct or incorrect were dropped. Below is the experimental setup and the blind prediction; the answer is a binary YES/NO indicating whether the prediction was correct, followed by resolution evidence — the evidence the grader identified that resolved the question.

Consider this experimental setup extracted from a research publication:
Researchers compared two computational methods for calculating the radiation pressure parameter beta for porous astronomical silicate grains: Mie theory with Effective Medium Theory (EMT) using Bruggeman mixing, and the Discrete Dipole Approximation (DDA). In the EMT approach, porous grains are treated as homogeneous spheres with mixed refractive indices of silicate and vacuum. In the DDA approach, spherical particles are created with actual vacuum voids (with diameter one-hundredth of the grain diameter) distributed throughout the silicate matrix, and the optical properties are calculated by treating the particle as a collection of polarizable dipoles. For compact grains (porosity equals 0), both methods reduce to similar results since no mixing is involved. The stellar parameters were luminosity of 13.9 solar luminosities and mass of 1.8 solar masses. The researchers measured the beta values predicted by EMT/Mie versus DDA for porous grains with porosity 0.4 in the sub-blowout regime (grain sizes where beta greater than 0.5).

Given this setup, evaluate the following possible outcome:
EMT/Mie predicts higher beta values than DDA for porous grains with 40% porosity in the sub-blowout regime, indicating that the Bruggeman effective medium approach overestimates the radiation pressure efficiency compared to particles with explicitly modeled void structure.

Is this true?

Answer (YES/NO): YES